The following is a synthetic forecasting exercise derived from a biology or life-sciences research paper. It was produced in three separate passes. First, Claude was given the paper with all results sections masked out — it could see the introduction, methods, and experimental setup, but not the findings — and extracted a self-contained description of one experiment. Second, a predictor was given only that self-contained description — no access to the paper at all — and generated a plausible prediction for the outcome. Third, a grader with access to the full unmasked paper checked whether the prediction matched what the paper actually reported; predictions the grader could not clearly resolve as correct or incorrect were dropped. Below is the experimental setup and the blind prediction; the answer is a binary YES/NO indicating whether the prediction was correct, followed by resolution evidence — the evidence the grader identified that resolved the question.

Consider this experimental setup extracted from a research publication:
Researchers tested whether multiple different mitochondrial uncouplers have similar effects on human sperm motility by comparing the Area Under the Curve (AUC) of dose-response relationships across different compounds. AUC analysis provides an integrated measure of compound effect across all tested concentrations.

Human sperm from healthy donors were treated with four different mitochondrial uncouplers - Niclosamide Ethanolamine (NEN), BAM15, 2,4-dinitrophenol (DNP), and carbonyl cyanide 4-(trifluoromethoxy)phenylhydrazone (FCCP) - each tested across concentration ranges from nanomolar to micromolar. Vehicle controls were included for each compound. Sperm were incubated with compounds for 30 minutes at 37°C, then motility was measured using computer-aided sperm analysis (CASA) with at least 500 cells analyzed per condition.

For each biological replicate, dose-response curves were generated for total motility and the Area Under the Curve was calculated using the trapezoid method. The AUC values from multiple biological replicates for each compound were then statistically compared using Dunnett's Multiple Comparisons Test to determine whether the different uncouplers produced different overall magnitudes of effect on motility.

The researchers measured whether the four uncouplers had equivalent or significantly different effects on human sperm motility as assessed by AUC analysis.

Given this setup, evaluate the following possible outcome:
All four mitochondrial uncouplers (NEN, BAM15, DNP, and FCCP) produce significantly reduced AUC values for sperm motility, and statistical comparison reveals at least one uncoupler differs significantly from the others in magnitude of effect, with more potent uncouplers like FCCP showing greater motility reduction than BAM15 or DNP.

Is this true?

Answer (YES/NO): NO